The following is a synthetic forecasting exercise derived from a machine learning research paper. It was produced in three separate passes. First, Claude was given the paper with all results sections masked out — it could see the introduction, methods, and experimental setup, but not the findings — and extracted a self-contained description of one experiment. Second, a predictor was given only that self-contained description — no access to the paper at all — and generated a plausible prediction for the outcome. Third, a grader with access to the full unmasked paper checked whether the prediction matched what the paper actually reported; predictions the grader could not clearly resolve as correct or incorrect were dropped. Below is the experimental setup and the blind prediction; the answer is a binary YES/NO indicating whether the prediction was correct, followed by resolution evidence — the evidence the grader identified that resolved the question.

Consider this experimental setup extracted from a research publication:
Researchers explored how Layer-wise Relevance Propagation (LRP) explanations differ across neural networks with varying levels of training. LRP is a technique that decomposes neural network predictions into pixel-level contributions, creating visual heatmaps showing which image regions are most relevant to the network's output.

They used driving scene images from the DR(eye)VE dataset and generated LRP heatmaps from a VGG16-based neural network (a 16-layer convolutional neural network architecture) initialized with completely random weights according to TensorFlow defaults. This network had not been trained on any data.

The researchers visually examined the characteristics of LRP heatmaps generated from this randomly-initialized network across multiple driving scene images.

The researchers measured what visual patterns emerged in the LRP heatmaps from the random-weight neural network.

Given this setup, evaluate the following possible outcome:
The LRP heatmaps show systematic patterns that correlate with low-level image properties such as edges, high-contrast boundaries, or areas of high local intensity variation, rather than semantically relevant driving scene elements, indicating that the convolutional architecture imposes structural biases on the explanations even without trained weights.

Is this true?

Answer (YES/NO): YES